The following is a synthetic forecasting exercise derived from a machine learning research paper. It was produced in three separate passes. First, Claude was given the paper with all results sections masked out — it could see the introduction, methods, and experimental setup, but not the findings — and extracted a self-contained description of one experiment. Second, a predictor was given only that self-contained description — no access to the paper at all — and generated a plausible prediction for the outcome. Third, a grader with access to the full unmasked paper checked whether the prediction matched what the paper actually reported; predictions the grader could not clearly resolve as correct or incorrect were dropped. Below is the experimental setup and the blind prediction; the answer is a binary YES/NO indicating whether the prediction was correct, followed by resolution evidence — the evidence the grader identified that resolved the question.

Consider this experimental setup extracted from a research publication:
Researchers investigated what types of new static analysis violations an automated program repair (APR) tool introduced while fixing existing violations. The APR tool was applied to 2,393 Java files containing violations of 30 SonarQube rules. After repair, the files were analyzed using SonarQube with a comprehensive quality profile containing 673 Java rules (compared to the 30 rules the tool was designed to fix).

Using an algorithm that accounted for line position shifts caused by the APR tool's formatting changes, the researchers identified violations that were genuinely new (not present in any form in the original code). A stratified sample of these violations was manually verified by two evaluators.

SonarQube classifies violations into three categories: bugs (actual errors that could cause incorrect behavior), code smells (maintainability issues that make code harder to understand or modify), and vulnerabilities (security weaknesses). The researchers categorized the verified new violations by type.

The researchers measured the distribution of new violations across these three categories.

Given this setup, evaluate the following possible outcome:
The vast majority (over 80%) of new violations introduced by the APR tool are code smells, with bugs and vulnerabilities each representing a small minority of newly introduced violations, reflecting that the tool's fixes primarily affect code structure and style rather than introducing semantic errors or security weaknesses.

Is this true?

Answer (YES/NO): YES